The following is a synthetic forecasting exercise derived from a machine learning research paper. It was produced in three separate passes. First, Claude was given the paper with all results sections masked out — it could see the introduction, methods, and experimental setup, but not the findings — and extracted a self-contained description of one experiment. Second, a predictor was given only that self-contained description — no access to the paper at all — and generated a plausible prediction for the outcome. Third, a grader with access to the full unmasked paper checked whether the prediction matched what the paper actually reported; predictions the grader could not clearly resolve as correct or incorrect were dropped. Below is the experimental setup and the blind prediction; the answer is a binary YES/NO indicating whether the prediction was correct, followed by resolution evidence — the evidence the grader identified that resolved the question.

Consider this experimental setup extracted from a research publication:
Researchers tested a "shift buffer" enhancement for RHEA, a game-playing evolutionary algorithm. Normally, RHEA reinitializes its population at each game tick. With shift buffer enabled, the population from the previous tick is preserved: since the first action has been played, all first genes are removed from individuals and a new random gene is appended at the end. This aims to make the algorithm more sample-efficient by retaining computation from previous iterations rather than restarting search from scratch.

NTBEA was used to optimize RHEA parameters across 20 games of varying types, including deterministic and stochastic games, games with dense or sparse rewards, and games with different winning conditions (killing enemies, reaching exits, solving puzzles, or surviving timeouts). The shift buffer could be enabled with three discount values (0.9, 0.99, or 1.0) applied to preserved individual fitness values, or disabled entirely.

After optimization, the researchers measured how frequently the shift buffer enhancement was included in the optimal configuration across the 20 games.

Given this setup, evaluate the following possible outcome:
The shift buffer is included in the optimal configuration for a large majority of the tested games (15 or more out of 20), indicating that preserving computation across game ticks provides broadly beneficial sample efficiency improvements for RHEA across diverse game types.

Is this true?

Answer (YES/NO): YES